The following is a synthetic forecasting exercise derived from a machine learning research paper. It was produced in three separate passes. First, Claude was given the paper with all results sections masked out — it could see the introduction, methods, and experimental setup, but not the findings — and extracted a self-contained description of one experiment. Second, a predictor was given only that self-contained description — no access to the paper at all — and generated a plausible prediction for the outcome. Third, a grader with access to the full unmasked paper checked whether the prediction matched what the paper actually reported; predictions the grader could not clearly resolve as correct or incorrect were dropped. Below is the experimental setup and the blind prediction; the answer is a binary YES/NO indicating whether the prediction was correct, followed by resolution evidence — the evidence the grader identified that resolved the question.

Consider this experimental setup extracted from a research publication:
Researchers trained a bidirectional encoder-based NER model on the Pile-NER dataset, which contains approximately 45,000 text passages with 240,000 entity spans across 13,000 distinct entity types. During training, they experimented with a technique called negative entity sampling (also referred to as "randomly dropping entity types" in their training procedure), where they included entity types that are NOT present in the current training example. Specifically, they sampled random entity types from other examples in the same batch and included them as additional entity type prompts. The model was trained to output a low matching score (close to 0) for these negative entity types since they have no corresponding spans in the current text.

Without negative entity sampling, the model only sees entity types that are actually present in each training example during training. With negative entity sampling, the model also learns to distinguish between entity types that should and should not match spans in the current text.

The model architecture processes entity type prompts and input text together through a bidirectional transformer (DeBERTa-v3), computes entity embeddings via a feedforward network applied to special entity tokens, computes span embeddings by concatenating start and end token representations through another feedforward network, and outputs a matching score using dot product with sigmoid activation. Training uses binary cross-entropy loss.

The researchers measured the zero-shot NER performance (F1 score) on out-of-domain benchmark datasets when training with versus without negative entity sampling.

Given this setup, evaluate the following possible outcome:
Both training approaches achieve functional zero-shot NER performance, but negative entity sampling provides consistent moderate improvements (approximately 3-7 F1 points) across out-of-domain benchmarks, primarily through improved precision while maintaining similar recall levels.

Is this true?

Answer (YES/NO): NO